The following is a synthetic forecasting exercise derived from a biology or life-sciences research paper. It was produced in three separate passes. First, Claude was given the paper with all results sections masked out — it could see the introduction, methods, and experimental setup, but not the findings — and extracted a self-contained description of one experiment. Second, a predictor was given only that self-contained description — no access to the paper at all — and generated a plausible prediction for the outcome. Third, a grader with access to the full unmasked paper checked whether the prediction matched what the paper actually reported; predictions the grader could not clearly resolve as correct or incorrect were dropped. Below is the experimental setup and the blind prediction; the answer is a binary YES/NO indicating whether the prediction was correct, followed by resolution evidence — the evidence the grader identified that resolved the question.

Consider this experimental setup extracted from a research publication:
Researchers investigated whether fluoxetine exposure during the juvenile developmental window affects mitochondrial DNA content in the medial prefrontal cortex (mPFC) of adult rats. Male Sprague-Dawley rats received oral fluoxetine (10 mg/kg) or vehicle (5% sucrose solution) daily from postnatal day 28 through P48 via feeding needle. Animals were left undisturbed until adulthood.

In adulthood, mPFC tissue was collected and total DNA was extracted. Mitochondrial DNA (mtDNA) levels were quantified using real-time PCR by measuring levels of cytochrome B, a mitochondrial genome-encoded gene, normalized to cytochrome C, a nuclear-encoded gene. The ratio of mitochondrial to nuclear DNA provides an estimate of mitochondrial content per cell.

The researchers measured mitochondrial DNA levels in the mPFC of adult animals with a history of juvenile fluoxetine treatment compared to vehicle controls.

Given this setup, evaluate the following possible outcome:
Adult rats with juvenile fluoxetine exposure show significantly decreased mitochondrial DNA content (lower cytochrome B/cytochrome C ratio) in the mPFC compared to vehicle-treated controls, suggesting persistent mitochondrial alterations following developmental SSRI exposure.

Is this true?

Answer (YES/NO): NO